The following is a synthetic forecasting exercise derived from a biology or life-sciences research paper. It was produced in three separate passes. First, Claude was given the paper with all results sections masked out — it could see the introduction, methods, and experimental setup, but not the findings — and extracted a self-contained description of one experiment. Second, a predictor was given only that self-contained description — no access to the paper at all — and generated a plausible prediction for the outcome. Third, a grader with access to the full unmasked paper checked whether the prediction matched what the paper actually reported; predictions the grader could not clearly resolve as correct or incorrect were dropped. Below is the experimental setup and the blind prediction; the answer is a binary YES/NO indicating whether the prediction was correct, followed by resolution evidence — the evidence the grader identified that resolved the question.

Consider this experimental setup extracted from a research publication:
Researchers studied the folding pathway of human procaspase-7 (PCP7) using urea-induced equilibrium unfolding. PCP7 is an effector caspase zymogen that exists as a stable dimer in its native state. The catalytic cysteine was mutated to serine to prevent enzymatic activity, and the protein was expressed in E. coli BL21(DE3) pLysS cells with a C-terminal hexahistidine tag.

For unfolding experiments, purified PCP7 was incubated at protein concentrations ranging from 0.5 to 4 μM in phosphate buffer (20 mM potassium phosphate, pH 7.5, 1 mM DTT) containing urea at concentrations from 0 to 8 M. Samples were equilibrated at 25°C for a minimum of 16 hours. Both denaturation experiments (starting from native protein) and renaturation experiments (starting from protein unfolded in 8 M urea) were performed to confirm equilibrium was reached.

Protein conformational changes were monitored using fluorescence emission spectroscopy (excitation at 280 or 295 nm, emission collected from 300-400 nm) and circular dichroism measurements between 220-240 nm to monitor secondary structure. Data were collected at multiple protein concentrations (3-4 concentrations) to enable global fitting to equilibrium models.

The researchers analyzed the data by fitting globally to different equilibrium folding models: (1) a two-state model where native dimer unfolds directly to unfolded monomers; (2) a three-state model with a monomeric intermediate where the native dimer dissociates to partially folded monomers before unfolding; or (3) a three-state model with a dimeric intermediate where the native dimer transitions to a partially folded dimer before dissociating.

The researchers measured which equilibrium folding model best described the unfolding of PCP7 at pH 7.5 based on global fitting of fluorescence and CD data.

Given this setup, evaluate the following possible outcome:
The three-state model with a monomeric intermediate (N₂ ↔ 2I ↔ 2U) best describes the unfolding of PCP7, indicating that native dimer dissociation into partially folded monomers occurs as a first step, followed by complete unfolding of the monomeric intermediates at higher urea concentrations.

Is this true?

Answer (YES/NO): YES